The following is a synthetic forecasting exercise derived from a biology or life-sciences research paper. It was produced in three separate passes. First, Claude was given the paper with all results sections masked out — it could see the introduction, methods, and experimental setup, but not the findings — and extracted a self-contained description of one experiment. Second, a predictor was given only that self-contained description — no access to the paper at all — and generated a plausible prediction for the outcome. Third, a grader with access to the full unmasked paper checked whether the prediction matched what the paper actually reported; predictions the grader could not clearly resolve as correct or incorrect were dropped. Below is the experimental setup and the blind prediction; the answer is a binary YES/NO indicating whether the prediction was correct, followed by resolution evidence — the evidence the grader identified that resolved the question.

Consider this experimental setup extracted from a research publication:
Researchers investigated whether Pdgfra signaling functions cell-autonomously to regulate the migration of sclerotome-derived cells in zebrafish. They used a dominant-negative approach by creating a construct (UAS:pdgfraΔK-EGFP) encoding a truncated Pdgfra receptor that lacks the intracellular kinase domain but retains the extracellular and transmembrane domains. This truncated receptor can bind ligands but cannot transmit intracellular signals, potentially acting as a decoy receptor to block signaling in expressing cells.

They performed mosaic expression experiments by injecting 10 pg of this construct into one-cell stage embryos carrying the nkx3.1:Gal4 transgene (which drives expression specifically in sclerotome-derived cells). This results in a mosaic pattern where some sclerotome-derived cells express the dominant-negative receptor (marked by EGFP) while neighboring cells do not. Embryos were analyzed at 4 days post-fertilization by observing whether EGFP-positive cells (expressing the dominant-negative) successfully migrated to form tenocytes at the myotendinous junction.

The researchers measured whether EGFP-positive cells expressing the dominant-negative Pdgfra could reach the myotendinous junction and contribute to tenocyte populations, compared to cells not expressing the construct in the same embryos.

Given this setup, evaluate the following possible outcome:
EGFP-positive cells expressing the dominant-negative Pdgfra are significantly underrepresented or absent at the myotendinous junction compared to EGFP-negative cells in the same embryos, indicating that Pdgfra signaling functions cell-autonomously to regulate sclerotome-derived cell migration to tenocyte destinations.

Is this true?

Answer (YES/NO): YES